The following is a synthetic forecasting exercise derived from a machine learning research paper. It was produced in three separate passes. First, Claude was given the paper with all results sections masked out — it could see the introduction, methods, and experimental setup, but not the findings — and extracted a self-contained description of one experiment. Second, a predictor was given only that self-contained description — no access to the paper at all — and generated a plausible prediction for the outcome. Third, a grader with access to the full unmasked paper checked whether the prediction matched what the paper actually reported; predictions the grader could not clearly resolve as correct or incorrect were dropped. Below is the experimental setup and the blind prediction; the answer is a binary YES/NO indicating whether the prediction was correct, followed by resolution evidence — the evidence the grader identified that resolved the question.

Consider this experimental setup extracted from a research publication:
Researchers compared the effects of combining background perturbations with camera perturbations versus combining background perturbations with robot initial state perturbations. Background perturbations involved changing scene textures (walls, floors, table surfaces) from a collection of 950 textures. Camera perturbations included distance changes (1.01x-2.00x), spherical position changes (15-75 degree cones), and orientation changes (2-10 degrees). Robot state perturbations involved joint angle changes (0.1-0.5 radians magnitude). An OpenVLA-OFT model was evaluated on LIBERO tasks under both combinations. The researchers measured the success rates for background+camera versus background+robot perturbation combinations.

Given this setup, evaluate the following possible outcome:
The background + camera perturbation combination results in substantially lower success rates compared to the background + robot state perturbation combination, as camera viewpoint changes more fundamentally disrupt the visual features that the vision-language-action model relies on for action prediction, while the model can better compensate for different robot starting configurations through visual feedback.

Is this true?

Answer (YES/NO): NO